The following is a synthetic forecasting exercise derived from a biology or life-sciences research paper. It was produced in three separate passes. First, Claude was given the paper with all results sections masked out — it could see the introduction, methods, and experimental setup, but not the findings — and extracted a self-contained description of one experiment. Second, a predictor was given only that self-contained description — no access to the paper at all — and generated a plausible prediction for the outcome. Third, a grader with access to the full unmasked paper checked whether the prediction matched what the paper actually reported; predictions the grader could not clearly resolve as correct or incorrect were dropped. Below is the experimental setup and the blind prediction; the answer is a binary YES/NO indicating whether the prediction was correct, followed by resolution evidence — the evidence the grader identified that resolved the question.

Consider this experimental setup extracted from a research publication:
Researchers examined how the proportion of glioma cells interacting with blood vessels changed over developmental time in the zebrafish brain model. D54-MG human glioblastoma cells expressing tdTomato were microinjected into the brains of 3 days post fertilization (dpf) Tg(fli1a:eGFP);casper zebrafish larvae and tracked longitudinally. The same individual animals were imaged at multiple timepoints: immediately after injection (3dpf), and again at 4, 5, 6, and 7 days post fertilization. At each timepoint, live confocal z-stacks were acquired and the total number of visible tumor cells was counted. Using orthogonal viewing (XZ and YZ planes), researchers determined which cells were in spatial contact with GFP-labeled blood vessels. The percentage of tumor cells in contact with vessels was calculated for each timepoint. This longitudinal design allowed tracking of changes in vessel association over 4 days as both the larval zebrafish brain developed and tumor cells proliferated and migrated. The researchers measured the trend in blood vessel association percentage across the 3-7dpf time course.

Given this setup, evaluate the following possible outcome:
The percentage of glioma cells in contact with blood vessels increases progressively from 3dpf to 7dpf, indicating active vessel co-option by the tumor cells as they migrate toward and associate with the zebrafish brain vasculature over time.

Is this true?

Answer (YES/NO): YES